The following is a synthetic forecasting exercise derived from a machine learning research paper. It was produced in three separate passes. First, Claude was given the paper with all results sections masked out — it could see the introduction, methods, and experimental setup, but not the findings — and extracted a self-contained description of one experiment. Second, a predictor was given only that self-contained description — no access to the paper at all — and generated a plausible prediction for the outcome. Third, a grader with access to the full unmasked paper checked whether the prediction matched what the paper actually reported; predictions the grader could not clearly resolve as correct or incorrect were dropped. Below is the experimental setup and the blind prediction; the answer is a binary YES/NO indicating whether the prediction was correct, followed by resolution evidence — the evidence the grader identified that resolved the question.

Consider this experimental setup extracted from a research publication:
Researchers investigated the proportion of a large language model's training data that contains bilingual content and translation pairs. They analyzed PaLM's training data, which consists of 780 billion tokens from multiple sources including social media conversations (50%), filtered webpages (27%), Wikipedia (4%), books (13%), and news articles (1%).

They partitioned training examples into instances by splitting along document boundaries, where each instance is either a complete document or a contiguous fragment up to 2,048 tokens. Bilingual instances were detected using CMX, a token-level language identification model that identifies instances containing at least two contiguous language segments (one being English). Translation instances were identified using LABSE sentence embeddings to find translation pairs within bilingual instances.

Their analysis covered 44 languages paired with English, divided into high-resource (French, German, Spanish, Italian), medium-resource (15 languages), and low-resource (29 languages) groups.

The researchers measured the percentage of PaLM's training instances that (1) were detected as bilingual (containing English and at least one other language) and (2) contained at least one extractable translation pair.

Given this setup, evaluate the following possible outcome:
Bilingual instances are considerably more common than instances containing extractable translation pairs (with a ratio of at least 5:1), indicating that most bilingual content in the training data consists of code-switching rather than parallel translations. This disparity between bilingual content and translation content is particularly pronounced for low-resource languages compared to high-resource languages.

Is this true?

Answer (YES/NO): NO